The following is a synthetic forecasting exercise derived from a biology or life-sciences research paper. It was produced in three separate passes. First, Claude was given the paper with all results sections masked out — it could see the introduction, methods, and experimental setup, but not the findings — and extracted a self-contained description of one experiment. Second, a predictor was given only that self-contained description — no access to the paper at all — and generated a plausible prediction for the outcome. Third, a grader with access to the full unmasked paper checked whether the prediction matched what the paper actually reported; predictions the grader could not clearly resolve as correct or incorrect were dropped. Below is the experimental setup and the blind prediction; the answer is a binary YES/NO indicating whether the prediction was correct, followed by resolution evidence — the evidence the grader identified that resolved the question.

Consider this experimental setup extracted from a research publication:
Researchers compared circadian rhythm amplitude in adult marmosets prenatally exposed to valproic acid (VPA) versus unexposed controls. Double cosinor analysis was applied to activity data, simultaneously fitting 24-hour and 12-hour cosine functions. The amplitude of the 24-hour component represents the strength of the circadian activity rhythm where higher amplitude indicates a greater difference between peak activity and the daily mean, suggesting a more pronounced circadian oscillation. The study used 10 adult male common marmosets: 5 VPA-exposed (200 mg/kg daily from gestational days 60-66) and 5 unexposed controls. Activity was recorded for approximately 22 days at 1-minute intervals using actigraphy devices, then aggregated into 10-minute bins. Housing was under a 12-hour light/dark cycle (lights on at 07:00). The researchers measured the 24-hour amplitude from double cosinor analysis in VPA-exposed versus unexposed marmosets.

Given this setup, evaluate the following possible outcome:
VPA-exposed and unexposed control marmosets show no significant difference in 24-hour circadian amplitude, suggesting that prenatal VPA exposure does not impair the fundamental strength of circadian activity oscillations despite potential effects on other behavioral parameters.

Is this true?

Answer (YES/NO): YES